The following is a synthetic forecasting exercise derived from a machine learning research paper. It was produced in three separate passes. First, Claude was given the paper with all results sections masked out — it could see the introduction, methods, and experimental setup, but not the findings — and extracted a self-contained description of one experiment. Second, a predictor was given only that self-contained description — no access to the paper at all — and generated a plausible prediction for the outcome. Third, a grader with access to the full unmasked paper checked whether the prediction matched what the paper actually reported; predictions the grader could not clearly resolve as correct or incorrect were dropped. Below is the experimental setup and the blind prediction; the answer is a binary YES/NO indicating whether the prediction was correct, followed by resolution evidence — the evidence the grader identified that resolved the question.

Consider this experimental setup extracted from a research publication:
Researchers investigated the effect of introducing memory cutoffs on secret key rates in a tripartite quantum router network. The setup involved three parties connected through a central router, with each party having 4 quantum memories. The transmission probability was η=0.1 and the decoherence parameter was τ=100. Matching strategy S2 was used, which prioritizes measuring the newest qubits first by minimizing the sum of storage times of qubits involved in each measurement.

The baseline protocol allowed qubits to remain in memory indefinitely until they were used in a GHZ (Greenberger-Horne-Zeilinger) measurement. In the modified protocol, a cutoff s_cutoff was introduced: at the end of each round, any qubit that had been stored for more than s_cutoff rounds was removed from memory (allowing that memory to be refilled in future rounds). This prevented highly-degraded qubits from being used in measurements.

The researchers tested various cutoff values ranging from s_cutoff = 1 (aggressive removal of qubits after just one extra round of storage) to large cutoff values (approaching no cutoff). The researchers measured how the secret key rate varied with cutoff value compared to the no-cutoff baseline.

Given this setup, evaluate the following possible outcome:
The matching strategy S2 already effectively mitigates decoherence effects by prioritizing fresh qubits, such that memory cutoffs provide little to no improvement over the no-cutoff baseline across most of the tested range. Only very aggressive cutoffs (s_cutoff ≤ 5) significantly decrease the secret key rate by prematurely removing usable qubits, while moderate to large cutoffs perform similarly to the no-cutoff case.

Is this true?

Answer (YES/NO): NO